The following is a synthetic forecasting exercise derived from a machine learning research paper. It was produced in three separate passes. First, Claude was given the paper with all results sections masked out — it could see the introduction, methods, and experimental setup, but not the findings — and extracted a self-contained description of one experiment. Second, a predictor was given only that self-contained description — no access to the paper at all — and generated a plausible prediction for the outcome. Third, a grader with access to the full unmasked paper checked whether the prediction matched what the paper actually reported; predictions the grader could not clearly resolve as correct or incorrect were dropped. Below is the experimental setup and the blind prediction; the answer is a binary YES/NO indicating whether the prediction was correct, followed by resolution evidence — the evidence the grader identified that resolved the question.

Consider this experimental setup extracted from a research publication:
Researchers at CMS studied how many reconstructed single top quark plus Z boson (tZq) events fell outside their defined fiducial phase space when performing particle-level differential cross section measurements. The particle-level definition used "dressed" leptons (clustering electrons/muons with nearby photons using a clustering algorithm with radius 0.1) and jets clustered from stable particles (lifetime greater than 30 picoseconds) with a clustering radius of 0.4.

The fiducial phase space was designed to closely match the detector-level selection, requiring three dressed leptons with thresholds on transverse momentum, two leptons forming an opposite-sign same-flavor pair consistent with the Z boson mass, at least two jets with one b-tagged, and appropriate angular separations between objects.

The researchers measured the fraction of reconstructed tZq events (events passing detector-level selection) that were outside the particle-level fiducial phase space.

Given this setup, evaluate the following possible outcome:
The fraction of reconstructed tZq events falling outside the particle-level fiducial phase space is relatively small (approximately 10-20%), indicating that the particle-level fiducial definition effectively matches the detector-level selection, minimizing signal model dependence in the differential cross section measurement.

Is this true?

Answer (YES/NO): NO